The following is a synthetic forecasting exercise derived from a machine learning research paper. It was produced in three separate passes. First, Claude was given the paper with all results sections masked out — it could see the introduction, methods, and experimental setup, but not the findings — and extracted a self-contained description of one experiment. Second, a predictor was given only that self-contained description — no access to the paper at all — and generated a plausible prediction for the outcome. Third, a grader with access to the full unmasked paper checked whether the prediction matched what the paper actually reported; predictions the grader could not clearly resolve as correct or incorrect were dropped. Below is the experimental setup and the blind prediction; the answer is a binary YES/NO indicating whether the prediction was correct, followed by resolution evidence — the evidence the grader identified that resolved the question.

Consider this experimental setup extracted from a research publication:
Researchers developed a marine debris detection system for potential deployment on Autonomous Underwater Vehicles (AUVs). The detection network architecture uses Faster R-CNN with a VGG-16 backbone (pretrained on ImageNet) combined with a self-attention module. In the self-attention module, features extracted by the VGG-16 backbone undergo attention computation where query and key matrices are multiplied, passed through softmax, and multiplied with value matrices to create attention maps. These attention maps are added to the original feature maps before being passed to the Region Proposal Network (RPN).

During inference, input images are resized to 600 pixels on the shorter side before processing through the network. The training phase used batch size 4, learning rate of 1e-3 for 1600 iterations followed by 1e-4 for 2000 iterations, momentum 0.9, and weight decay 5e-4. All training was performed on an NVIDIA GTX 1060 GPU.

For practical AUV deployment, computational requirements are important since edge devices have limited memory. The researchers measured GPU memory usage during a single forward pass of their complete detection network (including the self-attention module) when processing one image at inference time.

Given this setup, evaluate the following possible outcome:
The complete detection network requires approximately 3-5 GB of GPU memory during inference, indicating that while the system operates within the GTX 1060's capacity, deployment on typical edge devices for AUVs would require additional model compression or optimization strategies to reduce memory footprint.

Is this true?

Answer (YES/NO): NO